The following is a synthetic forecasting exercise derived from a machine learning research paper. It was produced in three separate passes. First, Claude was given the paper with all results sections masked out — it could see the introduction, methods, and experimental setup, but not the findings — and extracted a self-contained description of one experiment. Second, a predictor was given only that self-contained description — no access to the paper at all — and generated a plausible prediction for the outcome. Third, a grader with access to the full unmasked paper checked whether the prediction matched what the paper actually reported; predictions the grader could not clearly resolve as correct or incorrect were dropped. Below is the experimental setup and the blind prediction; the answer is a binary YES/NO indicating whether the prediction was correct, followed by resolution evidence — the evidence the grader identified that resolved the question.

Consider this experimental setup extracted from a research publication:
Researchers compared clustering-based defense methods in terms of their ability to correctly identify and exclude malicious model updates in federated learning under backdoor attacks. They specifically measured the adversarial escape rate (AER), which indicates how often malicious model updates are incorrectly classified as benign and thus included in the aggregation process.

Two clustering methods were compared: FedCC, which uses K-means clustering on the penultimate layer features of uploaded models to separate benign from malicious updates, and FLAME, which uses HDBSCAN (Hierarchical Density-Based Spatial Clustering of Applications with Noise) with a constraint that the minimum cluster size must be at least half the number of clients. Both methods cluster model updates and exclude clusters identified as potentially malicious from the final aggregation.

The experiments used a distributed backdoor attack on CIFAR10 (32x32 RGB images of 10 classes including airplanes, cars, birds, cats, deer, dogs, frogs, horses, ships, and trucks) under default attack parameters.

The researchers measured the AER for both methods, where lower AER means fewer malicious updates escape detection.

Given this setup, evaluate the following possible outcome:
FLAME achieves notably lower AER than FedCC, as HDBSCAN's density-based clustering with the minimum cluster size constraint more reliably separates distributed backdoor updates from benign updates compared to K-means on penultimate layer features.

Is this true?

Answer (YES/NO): YES